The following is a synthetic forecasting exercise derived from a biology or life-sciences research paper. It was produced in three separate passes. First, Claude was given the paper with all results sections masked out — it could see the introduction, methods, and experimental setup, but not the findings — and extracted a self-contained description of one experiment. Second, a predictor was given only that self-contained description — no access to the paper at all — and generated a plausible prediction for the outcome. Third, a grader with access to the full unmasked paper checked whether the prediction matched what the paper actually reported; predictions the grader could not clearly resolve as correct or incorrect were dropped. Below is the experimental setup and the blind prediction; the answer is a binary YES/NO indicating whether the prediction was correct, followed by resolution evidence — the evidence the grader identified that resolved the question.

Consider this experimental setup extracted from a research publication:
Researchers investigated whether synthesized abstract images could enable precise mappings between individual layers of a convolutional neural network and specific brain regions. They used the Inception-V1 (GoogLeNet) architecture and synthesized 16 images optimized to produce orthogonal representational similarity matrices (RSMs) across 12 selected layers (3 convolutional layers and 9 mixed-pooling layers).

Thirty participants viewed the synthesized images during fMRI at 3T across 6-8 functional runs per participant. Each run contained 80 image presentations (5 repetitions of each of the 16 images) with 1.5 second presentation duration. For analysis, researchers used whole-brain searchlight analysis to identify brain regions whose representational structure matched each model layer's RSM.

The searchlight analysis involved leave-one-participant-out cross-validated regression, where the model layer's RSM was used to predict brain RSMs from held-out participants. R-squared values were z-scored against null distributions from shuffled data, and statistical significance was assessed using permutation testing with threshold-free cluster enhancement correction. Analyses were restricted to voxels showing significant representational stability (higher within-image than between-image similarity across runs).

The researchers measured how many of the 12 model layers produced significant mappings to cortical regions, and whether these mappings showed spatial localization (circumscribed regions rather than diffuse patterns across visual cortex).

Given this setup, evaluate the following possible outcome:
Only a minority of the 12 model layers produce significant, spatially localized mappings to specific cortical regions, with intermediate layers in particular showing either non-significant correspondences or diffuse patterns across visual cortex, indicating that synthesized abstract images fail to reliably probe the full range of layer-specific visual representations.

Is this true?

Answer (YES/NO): NO